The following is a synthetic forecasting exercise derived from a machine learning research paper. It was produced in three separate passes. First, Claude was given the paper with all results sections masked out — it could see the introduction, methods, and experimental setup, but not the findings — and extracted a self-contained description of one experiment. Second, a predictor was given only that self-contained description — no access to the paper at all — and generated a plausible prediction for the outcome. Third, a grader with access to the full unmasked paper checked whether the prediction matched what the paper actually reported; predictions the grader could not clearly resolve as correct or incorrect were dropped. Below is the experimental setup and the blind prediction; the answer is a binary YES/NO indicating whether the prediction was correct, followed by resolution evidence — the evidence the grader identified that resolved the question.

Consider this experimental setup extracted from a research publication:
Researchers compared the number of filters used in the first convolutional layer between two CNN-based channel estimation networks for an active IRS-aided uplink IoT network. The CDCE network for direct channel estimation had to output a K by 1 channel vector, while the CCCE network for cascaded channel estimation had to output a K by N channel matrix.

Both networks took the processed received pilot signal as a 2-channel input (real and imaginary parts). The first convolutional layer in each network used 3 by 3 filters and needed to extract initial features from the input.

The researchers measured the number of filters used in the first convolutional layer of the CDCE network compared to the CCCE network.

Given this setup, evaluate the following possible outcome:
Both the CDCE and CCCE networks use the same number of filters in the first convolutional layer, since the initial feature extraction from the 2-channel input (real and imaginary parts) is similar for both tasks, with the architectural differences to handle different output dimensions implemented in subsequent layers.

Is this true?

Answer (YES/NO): NO